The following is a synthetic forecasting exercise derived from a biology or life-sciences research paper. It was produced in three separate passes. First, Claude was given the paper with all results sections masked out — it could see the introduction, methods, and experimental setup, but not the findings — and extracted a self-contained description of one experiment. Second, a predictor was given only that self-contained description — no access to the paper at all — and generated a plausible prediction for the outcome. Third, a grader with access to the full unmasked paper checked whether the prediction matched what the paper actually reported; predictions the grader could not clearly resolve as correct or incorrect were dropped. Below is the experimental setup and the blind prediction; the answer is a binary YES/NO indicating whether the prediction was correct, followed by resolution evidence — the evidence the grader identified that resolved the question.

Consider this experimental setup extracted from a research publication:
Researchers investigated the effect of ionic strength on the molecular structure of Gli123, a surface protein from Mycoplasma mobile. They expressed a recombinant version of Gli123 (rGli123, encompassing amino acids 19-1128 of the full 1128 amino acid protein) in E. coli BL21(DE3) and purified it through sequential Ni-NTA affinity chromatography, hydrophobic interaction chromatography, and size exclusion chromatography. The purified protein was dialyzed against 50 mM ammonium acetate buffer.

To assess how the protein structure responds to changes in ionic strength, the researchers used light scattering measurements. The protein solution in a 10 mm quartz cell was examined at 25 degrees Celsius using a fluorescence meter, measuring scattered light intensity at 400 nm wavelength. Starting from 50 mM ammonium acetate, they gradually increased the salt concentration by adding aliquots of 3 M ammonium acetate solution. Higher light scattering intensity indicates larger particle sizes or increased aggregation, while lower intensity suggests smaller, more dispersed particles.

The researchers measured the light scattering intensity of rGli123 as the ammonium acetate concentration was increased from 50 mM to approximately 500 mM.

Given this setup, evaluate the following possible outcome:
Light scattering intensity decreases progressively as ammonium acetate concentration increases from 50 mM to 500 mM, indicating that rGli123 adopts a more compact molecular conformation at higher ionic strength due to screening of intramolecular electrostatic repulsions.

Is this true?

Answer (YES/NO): NO